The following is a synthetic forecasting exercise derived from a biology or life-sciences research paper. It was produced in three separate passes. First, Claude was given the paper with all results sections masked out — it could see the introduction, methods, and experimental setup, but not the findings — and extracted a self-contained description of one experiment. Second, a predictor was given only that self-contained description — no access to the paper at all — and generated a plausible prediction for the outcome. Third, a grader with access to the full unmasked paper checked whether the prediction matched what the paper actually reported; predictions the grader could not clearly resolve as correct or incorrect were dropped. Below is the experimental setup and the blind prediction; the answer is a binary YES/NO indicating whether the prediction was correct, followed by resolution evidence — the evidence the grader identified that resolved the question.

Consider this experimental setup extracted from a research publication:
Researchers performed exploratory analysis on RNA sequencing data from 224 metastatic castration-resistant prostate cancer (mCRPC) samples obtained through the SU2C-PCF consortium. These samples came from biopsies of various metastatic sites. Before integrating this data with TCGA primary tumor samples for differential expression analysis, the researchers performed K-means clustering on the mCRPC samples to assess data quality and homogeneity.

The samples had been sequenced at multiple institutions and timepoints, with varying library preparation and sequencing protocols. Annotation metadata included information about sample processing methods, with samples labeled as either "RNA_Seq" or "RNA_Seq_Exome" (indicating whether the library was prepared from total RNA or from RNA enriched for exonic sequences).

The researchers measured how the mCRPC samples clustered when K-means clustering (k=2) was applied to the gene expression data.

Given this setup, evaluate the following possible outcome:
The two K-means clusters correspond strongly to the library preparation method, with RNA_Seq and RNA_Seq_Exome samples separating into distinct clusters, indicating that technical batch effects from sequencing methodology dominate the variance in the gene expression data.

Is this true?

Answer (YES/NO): YES